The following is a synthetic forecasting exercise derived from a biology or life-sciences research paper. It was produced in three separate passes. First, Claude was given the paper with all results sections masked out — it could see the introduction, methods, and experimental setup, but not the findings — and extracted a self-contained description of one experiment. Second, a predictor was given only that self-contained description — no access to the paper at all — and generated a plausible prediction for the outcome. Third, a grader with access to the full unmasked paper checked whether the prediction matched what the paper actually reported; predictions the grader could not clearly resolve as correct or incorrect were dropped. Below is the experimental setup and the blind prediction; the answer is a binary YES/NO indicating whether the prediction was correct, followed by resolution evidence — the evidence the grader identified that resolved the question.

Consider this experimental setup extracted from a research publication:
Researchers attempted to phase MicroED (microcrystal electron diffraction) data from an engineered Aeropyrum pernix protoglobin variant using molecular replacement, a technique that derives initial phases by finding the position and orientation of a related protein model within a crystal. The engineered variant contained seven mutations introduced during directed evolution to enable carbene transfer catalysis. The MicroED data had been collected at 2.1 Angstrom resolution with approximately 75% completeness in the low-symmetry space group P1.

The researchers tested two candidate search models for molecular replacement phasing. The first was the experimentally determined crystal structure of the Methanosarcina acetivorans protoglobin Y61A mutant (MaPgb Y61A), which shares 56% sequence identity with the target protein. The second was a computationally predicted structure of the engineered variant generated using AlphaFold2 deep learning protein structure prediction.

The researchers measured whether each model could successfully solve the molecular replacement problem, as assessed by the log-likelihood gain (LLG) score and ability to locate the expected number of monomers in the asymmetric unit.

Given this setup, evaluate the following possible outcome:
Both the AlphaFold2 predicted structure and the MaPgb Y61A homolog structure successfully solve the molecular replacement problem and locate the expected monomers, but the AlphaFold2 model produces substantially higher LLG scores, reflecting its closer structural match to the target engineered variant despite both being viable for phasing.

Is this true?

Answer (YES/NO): NO